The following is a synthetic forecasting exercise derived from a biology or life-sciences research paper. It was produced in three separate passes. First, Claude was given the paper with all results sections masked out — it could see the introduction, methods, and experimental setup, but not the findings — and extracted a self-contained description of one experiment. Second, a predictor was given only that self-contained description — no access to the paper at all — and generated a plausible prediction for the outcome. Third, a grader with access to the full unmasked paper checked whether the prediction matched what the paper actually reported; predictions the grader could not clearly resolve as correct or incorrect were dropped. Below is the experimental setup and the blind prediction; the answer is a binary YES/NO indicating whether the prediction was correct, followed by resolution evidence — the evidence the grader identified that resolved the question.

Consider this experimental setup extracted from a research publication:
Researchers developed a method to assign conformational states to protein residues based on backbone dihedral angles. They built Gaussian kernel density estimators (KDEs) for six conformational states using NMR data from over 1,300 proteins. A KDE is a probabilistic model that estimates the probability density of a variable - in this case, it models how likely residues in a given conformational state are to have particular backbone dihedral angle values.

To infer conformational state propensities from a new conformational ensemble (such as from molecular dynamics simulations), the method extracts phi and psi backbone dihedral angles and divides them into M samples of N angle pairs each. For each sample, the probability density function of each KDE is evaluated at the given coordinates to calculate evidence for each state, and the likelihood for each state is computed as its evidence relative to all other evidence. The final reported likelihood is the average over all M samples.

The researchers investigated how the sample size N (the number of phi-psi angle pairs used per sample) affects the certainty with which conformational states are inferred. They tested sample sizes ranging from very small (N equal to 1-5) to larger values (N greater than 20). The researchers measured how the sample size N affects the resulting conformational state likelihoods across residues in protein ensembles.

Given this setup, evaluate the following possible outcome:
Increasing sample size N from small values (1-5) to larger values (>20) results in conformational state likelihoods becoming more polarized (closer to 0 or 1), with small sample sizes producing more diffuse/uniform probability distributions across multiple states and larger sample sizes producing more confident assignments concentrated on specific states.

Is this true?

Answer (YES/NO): YES